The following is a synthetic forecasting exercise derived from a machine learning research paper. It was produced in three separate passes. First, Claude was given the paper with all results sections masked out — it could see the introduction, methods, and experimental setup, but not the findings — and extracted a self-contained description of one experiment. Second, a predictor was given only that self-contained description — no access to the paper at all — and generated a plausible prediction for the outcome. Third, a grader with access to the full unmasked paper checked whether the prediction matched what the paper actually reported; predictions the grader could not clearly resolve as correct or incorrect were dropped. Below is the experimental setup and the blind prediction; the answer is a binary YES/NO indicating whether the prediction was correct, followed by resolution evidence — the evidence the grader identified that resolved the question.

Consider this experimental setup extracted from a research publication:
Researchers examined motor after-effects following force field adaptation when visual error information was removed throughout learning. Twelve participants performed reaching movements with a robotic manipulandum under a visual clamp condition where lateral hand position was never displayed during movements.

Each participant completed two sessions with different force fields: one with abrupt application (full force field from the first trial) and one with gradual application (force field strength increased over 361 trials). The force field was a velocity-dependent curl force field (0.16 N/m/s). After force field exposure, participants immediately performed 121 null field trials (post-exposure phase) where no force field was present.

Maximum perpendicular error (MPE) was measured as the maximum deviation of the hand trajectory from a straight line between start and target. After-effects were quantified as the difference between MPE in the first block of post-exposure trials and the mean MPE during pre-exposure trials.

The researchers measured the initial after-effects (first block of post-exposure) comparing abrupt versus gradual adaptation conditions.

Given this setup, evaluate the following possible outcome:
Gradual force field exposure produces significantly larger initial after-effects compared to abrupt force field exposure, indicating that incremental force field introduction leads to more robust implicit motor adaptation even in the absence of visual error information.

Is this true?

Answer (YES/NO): NO